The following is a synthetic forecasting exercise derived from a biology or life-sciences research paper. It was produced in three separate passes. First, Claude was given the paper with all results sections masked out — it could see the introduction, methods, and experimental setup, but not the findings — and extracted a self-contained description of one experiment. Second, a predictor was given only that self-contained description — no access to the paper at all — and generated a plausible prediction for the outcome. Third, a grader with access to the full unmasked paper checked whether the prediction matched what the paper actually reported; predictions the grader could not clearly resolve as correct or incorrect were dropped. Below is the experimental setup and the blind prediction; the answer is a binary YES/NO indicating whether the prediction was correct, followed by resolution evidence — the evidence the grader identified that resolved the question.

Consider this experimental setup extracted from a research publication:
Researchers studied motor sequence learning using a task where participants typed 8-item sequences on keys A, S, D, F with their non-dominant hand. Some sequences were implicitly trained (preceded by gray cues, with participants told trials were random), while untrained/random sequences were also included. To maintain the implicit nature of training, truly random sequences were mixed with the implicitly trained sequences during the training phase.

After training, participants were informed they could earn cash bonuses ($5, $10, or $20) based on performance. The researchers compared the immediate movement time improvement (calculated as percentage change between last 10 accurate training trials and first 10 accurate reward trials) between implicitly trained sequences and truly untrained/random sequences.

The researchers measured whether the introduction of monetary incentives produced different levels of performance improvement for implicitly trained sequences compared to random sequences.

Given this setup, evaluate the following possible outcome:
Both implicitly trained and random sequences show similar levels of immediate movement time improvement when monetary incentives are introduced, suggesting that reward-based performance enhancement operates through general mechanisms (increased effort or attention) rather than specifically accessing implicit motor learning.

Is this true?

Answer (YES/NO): YES